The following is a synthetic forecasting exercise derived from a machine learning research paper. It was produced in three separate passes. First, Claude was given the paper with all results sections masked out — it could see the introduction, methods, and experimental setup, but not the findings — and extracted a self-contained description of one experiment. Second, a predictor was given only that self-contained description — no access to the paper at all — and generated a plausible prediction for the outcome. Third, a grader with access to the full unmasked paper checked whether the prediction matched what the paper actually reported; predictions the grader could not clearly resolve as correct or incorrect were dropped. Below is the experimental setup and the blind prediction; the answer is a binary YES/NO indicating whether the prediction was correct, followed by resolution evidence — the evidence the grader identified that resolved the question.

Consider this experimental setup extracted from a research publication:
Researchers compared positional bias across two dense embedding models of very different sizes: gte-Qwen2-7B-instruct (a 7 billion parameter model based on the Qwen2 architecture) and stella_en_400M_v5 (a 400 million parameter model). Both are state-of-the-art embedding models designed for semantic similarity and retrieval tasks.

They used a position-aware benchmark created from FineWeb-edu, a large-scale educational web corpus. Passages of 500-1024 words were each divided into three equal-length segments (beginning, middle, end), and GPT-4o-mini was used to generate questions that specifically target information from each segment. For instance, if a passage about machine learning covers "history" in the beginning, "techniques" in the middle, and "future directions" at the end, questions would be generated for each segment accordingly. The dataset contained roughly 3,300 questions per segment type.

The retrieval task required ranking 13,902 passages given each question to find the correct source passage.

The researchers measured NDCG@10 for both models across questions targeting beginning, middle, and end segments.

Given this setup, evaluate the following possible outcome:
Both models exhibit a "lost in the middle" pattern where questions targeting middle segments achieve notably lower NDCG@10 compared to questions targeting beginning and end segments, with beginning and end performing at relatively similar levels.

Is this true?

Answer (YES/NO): NO